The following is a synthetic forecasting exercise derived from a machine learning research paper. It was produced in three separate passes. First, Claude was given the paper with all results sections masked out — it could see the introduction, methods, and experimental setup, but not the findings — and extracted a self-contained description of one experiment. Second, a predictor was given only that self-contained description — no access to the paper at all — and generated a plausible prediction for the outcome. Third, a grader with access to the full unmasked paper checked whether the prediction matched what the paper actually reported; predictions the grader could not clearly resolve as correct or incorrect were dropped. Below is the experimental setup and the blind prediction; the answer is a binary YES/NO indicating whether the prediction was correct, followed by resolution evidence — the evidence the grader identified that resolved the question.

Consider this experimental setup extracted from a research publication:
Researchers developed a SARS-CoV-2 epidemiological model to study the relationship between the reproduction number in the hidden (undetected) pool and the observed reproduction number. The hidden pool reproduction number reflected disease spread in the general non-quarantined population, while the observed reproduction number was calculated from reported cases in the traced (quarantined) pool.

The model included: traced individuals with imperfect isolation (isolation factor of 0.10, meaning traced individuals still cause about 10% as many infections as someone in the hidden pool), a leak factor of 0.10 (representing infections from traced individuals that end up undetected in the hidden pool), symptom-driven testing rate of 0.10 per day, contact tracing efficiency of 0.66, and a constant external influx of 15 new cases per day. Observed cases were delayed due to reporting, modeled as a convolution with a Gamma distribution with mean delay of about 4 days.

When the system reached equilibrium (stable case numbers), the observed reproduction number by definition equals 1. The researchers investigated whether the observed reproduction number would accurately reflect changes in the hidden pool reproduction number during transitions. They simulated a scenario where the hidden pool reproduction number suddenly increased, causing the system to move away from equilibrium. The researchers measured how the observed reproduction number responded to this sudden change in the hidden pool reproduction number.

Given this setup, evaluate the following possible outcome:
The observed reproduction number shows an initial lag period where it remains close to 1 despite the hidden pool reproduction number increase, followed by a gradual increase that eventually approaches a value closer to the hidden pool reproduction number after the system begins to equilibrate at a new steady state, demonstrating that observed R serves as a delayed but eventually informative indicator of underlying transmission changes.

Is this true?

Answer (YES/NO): NO